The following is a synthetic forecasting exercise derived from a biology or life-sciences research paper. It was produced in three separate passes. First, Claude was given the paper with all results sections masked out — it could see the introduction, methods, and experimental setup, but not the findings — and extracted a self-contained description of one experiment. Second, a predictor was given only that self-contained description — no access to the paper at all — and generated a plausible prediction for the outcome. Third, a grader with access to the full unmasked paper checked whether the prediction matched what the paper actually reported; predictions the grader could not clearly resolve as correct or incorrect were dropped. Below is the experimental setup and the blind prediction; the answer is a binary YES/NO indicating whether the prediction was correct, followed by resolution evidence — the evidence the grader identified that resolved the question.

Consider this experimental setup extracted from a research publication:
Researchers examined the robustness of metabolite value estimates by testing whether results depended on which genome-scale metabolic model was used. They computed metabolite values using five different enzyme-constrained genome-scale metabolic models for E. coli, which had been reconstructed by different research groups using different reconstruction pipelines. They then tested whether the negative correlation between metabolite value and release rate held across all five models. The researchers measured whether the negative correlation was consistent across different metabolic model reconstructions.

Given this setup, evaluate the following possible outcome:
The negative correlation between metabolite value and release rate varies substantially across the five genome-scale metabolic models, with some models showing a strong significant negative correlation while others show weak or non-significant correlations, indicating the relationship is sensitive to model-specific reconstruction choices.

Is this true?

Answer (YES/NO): NO